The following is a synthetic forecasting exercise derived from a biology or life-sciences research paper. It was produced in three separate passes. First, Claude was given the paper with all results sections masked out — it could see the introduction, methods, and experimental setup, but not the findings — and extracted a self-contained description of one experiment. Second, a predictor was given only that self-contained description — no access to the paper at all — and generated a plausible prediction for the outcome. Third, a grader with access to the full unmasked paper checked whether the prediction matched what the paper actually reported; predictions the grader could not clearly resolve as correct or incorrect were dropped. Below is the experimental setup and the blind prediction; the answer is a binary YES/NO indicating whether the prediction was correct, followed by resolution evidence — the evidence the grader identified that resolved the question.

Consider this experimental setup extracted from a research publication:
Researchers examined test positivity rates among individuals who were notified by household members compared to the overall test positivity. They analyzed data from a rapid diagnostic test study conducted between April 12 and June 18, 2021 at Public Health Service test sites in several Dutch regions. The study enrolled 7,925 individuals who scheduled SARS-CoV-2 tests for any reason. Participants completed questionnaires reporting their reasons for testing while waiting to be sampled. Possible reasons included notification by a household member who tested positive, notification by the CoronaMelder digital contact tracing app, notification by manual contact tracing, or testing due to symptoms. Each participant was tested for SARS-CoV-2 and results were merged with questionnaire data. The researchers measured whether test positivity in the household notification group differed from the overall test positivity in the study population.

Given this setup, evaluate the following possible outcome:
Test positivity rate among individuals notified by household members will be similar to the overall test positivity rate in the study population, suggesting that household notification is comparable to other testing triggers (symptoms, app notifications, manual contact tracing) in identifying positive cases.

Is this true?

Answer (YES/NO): NO